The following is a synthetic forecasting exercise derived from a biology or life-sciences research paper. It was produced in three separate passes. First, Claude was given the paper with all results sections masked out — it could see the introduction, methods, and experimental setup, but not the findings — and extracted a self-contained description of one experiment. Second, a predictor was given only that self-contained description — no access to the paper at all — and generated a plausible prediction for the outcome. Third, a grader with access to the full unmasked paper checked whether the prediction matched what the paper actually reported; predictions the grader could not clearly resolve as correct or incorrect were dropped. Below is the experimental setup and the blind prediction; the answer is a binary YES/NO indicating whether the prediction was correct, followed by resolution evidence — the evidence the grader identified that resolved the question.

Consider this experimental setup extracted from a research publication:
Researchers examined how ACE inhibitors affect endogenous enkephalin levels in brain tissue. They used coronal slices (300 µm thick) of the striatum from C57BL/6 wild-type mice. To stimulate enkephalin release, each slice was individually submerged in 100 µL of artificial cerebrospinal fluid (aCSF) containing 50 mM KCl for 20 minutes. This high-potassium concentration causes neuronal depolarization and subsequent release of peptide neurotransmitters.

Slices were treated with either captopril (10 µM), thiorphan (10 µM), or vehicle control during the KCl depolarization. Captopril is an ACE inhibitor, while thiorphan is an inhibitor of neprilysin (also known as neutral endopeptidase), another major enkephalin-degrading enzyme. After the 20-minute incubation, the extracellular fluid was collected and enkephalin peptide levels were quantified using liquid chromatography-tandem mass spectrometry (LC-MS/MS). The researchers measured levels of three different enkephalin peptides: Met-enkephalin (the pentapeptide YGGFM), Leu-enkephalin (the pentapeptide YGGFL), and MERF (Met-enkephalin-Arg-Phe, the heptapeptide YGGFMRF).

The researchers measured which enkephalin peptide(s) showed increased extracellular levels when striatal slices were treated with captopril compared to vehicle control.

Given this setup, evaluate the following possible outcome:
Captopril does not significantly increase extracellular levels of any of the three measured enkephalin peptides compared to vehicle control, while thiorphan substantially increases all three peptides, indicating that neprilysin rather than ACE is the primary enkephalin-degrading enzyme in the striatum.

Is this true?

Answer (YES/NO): NO